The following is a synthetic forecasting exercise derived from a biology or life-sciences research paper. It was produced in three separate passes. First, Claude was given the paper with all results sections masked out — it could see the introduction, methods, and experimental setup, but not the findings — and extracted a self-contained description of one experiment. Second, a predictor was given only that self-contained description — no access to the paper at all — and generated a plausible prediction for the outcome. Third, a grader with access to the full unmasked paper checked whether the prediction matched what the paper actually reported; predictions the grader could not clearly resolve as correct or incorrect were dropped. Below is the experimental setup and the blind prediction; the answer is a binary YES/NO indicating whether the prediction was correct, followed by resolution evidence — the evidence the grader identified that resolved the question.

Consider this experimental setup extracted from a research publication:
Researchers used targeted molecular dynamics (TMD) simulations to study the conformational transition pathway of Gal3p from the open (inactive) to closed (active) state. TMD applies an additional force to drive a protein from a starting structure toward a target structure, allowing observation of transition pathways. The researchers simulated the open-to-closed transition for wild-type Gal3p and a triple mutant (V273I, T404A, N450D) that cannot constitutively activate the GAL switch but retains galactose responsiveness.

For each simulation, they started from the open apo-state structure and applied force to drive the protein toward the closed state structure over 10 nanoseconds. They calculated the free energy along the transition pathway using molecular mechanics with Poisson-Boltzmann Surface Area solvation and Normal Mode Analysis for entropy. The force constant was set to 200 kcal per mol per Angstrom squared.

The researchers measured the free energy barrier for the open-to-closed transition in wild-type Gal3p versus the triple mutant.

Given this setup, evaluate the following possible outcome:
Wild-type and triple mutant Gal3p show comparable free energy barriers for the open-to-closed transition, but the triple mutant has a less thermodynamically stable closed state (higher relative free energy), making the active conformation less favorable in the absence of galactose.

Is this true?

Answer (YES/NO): NO